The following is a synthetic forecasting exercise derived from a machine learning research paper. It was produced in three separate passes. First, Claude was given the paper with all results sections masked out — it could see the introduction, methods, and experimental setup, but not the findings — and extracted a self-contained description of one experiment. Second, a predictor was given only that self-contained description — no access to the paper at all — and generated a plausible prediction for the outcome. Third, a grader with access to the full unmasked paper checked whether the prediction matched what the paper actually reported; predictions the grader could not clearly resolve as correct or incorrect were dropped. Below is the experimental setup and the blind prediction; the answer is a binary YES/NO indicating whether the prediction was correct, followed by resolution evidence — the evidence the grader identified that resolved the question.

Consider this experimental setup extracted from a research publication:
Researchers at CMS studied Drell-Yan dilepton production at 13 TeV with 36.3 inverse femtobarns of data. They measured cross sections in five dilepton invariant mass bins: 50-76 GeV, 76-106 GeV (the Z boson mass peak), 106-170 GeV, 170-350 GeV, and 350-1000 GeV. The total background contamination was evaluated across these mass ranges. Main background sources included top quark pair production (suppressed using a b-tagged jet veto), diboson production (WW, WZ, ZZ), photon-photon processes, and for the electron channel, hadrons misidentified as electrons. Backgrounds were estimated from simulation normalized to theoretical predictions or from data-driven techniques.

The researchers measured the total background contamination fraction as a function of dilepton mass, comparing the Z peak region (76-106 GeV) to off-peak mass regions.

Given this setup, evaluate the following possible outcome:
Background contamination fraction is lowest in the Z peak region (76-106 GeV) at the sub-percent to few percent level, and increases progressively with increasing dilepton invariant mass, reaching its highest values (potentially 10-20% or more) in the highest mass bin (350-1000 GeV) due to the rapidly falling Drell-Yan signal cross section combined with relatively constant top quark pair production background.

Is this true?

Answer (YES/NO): NO